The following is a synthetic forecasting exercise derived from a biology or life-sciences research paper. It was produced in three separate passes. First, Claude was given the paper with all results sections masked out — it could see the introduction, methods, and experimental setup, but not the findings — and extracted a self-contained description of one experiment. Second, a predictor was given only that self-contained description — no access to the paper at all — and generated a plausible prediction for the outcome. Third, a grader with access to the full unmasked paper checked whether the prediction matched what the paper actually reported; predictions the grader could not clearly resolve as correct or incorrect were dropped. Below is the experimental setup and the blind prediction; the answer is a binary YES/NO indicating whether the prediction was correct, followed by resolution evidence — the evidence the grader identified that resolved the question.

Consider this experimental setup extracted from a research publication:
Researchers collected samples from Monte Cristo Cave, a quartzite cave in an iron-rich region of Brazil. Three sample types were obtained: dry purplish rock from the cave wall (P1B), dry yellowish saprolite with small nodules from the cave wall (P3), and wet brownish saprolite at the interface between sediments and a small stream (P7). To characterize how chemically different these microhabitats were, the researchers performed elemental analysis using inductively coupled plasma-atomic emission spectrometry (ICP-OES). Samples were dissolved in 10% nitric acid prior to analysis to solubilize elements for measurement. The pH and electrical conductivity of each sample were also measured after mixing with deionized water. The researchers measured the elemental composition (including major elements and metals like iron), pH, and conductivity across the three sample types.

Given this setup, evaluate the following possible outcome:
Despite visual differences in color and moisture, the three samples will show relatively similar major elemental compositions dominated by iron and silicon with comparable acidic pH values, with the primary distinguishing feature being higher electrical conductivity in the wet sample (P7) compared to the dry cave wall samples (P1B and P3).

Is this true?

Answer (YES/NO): NO